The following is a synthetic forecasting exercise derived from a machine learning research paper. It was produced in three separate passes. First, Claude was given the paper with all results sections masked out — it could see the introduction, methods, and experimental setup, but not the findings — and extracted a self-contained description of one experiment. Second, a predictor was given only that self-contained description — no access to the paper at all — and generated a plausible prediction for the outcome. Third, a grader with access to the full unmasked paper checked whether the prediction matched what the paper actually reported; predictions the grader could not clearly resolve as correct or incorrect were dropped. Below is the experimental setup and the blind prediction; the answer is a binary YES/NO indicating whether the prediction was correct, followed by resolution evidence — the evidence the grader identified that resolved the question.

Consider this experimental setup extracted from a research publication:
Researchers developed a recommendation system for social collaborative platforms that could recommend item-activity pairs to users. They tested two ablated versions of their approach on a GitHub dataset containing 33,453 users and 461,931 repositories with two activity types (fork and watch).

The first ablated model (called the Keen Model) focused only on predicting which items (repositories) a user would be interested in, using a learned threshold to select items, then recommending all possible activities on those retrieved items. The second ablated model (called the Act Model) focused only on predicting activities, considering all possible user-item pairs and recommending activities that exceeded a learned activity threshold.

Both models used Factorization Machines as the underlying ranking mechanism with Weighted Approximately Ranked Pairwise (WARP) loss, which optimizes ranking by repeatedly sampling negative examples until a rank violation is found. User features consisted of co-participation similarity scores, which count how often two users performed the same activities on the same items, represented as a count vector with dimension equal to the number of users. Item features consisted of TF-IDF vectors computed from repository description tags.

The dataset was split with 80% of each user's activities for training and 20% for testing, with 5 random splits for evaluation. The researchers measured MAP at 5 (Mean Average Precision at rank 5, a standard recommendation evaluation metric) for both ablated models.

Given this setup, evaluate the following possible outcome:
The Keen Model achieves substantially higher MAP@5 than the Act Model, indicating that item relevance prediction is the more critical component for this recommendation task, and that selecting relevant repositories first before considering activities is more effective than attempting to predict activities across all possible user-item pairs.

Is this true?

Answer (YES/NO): YES